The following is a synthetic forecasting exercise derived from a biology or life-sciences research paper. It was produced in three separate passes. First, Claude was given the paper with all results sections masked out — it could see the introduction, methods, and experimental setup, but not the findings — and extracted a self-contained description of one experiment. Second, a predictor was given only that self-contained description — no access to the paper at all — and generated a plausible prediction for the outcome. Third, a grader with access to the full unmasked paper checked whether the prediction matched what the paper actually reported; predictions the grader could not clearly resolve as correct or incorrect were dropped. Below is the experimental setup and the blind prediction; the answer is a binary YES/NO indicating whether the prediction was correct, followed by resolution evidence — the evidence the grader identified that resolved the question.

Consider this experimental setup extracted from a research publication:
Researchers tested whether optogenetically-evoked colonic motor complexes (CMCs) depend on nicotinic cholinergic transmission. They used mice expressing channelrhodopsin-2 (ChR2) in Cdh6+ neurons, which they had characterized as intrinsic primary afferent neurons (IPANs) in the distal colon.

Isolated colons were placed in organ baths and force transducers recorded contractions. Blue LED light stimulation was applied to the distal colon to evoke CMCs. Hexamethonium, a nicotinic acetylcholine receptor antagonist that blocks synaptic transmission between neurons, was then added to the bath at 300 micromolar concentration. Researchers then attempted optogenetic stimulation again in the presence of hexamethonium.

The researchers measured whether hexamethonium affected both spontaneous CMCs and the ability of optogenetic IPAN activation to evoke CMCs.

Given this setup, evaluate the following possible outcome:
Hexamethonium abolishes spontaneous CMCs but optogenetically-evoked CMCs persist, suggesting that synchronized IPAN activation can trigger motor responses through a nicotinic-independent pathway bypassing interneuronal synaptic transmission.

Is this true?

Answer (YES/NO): NO